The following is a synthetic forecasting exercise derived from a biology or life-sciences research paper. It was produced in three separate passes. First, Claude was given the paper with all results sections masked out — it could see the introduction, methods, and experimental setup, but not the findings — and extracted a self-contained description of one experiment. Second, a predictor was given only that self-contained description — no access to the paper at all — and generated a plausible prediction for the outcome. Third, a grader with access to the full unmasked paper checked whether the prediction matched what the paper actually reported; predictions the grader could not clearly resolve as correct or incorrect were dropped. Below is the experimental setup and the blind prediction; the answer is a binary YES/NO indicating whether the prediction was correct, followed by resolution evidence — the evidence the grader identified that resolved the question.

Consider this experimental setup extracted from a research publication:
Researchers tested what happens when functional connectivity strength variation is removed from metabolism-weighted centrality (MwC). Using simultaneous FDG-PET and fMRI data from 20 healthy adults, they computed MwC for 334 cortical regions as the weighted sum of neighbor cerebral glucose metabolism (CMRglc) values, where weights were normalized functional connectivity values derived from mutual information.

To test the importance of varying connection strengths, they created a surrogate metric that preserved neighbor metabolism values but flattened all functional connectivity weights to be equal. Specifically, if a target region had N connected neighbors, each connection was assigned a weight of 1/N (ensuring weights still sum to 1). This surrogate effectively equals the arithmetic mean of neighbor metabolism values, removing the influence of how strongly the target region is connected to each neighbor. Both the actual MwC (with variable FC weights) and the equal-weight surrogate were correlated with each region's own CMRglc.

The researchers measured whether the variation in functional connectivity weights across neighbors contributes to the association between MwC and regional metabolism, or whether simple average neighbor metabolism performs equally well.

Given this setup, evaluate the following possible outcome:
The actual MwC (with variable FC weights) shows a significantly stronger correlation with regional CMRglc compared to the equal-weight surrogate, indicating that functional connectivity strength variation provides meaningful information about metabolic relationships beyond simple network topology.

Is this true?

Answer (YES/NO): YES